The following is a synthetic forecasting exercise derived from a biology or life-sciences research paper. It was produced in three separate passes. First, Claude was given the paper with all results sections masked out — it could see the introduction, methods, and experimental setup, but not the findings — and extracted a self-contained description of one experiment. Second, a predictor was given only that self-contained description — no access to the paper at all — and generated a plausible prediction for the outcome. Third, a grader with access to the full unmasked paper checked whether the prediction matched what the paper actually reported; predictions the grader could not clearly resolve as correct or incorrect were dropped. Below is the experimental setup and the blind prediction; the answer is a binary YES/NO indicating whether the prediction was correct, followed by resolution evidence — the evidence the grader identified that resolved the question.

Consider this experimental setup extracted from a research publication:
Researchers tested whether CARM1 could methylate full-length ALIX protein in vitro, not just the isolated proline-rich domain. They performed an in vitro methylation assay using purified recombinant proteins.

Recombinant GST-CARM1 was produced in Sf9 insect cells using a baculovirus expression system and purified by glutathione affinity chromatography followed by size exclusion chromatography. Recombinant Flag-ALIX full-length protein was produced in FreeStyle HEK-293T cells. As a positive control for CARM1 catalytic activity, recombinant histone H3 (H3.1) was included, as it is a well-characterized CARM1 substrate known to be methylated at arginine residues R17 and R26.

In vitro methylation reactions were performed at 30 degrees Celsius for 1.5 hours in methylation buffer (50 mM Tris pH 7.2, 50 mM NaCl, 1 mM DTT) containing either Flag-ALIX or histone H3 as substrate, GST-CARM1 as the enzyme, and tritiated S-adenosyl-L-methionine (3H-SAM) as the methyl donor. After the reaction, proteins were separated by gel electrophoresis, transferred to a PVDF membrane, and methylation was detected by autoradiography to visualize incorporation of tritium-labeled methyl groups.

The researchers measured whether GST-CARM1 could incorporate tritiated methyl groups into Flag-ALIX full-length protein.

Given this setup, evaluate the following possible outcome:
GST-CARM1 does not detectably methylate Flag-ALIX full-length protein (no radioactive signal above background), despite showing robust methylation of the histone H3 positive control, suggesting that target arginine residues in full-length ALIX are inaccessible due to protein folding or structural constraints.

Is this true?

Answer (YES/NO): NO